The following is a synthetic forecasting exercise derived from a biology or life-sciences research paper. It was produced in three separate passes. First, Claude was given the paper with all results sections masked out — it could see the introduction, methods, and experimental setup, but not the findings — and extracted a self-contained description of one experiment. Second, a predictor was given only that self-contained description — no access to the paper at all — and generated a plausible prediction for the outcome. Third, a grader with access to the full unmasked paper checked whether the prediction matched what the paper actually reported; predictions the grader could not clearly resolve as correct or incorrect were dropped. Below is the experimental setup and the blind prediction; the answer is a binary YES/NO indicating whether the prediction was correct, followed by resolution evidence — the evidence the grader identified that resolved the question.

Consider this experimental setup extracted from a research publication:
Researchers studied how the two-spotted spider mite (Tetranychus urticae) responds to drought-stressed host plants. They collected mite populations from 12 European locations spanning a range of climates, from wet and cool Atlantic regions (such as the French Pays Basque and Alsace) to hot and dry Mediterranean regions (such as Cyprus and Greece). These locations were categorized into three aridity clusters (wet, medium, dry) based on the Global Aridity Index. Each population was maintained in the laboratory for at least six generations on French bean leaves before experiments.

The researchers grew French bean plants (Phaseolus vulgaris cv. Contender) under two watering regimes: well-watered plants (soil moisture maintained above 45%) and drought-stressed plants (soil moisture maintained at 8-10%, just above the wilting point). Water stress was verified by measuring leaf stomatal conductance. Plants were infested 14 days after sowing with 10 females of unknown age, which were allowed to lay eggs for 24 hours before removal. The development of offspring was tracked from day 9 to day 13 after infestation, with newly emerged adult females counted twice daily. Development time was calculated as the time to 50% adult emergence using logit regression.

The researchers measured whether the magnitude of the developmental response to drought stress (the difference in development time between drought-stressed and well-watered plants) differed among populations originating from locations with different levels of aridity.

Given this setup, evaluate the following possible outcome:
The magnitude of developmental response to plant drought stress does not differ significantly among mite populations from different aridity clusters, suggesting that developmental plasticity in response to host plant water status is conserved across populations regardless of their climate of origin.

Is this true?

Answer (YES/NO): NO